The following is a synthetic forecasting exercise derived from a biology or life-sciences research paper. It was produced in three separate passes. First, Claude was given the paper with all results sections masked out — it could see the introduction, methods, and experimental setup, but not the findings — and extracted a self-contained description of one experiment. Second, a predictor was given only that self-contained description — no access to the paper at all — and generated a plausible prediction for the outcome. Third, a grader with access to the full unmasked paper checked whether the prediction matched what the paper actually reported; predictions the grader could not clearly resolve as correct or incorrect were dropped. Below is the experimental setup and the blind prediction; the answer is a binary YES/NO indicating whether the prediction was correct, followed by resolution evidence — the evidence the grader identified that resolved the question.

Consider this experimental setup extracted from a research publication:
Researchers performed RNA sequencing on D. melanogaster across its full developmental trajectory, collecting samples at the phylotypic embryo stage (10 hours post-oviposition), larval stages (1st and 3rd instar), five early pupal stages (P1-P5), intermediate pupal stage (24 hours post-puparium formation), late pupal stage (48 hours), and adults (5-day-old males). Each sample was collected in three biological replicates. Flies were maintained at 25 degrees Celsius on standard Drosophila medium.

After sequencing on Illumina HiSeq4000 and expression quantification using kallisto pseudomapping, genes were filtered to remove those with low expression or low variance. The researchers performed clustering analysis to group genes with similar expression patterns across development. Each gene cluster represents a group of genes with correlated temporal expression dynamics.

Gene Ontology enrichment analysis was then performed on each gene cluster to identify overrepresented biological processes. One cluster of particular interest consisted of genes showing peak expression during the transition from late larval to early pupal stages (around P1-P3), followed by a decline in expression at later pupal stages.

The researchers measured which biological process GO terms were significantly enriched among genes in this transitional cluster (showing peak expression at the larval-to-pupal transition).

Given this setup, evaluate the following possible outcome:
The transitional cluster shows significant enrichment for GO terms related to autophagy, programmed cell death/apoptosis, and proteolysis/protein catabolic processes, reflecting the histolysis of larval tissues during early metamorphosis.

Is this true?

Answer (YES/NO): NO